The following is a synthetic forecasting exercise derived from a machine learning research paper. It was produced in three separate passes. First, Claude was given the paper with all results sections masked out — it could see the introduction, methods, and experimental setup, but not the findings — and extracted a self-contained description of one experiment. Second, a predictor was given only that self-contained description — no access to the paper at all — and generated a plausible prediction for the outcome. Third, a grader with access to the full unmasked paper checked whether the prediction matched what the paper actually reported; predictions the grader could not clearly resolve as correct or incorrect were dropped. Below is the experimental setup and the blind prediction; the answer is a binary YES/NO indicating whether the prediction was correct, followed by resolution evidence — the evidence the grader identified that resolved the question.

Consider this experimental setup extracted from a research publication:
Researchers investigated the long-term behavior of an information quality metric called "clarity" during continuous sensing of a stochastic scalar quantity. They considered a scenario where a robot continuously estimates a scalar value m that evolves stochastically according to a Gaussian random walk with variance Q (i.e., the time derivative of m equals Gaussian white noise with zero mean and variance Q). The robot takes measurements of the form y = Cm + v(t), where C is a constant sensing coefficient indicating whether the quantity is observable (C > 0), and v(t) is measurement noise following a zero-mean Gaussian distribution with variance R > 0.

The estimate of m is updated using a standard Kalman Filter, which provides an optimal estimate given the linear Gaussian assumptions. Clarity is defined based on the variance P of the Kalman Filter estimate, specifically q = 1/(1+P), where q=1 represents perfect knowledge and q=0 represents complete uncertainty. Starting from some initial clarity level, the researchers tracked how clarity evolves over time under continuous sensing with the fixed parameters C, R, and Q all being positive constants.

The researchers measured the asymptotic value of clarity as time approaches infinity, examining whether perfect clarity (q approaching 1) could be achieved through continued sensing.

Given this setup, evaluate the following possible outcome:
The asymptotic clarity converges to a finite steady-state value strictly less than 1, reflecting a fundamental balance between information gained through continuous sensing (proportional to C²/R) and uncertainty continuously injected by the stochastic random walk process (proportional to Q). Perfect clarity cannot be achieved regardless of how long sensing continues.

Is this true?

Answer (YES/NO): YES